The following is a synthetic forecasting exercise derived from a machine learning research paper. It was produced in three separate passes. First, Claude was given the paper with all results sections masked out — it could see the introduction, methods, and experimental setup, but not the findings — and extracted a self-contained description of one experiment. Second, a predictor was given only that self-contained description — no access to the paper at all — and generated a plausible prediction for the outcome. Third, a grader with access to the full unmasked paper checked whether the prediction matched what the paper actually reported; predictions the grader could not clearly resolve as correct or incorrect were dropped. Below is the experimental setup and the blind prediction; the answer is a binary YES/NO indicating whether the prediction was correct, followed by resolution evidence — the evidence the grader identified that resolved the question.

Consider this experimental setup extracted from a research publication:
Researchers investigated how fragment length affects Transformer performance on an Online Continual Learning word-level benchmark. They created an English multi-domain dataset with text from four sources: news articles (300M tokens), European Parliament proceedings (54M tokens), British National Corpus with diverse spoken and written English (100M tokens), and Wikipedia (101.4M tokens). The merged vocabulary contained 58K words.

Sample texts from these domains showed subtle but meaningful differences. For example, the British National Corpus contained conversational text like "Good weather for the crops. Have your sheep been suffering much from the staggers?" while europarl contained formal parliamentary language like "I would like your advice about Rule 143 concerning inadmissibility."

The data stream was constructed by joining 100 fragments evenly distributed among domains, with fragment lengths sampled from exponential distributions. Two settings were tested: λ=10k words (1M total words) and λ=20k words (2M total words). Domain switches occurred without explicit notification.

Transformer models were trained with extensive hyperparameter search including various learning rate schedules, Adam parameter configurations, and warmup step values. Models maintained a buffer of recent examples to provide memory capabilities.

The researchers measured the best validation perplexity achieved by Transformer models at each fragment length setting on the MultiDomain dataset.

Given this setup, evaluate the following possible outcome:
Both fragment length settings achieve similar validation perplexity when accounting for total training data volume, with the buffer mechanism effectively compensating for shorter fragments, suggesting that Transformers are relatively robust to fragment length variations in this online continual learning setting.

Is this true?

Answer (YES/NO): NO